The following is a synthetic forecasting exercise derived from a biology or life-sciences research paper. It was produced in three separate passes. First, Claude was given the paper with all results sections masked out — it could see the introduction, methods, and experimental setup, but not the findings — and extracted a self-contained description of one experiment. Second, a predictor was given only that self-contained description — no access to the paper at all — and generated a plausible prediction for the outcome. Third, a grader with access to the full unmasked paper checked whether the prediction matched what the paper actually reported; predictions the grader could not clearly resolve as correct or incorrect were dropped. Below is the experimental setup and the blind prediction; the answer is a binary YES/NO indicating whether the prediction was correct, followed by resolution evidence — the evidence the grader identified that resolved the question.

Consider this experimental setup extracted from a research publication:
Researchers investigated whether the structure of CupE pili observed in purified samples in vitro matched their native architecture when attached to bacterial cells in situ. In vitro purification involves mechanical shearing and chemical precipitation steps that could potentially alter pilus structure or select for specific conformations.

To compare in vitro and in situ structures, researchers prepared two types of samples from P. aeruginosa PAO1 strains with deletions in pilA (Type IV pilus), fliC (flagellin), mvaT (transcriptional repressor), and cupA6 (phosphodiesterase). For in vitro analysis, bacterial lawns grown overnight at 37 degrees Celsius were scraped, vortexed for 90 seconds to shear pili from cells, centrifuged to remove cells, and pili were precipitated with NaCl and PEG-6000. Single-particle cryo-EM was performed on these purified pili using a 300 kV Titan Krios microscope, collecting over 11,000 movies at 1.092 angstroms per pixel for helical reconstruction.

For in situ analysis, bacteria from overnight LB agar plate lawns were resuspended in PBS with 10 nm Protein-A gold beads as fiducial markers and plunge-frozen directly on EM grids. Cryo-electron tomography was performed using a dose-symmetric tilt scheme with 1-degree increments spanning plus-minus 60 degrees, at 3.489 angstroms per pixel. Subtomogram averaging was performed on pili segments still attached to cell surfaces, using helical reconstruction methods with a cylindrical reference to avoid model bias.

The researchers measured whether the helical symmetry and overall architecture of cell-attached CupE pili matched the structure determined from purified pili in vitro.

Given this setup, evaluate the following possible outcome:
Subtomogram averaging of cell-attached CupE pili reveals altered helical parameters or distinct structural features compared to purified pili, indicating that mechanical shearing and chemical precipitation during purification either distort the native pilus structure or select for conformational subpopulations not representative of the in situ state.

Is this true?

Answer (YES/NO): NO